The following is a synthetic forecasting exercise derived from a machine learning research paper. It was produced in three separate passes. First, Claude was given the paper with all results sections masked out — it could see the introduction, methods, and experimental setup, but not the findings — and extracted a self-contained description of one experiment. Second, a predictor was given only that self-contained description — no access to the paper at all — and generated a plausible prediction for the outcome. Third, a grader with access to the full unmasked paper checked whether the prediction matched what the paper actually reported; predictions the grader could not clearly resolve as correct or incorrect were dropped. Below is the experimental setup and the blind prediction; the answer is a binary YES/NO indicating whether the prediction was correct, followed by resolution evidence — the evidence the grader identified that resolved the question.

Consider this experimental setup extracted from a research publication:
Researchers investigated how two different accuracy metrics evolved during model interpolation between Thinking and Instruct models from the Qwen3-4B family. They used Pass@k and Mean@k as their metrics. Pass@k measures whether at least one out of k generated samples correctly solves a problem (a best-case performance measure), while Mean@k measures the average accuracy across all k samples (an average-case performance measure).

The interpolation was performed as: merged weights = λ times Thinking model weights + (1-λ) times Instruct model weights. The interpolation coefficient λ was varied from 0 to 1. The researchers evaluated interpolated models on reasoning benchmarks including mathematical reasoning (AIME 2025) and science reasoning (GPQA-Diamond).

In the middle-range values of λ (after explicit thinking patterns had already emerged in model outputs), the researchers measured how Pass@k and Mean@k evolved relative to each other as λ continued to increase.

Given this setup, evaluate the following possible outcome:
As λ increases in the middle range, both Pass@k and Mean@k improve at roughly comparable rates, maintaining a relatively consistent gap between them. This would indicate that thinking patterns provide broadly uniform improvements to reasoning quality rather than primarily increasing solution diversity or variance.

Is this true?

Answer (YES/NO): NO